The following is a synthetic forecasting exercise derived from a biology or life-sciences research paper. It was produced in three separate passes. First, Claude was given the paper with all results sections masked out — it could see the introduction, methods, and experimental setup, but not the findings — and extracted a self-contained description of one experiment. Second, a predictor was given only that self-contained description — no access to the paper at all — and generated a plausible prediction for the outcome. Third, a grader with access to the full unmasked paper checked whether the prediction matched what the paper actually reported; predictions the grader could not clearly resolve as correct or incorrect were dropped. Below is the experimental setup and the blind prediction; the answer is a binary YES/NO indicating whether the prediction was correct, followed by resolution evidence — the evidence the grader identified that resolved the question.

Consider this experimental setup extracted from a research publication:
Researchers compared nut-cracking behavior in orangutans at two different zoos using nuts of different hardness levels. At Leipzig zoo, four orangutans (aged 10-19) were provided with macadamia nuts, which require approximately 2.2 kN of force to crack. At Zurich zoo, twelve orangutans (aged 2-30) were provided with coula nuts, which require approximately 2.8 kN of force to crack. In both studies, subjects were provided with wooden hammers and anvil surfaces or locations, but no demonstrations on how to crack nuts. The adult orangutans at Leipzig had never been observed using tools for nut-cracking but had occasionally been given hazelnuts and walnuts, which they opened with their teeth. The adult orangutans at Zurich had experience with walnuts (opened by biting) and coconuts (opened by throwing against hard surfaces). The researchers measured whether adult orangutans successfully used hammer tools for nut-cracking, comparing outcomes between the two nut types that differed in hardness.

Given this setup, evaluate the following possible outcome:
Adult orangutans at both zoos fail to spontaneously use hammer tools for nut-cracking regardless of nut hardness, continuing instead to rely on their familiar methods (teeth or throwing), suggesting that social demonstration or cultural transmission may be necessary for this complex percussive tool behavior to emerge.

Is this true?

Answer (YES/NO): NO